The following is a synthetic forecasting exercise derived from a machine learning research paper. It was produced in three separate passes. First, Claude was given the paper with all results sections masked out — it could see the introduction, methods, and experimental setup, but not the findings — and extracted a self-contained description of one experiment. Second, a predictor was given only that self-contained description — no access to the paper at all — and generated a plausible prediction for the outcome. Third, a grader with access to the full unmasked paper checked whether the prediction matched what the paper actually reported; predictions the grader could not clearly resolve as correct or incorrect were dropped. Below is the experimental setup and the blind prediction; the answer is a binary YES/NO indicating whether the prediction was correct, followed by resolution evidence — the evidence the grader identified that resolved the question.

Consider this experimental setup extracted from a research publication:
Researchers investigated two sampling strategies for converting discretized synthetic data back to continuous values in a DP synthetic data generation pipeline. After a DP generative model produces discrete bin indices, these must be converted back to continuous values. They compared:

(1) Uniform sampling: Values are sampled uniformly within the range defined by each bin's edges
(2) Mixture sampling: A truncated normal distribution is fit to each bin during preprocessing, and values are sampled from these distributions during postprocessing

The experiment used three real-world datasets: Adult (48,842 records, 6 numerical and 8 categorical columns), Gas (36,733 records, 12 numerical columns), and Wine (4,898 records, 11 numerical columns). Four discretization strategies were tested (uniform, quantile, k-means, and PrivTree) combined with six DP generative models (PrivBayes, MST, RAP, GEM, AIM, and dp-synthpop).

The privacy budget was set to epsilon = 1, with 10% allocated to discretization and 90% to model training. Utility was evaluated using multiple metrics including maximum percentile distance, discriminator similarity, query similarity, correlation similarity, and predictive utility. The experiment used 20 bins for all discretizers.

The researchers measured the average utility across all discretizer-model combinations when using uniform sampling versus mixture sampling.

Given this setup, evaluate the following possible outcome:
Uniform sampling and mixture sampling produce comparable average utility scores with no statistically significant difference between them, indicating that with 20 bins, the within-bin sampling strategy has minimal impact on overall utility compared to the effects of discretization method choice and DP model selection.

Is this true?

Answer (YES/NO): NO